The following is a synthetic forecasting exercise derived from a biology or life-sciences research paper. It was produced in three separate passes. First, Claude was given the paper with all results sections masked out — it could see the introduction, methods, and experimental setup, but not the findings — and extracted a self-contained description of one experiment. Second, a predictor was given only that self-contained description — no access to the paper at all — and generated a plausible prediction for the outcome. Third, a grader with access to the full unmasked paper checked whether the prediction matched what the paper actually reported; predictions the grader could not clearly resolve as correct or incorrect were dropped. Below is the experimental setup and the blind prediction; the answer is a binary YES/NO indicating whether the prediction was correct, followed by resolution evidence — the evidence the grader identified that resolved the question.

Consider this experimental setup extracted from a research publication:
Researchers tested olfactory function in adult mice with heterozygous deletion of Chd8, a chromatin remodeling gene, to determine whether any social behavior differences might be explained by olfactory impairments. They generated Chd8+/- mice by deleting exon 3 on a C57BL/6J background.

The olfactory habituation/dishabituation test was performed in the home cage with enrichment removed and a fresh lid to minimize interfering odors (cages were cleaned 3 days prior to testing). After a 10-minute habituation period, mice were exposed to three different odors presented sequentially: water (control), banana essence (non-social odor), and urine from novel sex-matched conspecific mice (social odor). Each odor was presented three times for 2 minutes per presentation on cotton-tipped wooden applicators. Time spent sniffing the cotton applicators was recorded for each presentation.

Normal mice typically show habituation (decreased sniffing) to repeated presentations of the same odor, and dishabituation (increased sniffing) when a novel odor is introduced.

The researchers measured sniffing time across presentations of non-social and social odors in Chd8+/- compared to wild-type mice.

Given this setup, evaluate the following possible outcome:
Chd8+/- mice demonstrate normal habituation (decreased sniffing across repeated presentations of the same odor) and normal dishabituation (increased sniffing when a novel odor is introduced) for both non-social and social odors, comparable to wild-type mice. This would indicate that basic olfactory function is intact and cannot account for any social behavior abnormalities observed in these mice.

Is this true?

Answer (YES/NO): NO